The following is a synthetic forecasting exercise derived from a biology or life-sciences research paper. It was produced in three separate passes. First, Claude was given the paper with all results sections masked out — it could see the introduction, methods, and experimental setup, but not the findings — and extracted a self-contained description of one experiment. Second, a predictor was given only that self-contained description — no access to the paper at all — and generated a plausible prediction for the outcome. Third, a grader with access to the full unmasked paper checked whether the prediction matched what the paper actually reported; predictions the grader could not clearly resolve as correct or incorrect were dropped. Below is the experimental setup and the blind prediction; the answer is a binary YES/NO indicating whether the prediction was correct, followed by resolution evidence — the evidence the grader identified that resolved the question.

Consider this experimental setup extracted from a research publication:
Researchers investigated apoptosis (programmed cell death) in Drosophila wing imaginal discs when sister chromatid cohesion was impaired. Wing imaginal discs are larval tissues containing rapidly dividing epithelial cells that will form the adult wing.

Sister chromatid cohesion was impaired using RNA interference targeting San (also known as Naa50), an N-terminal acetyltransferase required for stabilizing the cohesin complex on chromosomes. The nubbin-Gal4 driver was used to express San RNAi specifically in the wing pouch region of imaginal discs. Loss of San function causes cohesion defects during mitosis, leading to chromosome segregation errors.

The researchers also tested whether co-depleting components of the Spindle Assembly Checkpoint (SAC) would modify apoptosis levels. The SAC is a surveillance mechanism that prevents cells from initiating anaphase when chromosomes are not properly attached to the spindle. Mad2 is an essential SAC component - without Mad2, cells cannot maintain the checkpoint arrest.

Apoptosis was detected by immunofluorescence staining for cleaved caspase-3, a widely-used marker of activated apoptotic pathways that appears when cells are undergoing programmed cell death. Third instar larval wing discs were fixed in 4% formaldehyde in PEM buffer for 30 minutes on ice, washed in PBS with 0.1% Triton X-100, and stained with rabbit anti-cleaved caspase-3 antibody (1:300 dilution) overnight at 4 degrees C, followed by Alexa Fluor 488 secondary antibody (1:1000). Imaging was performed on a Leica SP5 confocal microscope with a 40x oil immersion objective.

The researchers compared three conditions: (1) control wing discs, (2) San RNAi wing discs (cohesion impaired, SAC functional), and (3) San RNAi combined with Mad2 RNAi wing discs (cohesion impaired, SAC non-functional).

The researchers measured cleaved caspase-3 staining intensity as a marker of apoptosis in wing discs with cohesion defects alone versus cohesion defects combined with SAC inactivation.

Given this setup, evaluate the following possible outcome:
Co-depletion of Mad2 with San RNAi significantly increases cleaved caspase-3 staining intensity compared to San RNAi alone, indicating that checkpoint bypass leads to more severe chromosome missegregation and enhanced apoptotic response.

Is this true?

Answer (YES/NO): NO